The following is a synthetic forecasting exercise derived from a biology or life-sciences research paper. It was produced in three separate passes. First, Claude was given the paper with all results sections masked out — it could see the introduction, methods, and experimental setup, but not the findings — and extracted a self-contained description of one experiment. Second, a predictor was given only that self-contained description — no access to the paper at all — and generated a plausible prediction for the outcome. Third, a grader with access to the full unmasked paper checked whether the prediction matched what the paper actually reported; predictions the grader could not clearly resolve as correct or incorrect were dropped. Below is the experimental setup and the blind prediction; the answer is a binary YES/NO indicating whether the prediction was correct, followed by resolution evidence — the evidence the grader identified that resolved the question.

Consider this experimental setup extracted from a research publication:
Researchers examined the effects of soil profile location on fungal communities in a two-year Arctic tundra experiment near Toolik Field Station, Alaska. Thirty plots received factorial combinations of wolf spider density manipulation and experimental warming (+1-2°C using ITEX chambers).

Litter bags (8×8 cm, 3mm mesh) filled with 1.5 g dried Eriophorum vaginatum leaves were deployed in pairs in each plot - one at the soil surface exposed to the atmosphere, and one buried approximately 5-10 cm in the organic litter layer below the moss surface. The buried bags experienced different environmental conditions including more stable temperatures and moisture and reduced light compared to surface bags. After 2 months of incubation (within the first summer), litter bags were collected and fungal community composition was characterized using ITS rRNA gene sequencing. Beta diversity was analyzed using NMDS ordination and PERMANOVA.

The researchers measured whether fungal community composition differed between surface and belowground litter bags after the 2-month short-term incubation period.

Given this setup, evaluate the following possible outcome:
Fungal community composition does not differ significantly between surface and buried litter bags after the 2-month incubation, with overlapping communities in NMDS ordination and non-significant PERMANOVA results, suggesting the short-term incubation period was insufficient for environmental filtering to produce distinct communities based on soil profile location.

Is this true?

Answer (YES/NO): YES